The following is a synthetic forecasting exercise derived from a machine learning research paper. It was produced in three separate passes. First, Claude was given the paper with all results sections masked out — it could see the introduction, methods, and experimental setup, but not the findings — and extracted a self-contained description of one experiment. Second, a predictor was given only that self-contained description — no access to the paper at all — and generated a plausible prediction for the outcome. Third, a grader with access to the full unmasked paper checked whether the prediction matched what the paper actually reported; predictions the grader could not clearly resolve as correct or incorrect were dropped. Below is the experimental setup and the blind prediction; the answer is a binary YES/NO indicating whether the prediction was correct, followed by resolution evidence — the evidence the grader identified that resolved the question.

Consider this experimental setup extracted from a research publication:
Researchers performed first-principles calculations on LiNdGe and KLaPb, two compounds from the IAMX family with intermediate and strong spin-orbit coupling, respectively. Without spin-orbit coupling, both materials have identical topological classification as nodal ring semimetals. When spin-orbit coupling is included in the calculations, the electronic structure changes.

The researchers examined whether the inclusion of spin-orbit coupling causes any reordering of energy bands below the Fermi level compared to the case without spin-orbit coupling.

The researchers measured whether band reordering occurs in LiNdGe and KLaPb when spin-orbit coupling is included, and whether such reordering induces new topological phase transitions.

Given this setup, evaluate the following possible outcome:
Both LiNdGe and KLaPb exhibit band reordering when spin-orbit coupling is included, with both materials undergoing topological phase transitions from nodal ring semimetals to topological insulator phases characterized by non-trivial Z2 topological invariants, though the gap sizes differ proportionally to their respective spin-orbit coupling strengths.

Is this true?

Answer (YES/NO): NO